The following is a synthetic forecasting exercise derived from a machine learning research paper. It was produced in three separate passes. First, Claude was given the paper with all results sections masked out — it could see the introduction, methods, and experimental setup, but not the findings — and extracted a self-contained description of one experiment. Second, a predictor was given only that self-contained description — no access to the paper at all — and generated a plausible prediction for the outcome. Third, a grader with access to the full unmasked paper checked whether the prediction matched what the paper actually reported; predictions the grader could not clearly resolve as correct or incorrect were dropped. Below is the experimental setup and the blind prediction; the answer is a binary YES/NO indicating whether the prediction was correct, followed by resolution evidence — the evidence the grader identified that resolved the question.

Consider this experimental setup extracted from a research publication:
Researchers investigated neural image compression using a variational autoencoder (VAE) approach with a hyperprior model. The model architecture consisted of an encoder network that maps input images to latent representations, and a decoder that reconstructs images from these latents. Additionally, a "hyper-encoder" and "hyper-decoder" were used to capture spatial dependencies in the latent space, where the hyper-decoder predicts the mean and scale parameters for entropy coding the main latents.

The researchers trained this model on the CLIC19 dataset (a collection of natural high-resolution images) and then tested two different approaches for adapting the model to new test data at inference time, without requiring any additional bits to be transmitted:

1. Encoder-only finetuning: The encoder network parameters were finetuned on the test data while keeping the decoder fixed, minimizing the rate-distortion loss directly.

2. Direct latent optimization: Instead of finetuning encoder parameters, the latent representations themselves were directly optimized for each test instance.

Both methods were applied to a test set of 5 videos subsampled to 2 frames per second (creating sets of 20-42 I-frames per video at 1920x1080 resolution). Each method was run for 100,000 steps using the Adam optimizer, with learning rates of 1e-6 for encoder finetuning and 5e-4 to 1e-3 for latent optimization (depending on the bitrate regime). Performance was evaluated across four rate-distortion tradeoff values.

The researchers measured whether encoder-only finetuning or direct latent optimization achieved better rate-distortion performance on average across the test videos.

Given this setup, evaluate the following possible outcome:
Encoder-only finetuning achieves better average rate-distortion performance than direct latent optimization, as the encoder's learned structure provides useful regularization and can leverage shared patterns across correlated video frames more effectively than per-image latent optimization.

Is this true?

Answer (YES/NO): NO